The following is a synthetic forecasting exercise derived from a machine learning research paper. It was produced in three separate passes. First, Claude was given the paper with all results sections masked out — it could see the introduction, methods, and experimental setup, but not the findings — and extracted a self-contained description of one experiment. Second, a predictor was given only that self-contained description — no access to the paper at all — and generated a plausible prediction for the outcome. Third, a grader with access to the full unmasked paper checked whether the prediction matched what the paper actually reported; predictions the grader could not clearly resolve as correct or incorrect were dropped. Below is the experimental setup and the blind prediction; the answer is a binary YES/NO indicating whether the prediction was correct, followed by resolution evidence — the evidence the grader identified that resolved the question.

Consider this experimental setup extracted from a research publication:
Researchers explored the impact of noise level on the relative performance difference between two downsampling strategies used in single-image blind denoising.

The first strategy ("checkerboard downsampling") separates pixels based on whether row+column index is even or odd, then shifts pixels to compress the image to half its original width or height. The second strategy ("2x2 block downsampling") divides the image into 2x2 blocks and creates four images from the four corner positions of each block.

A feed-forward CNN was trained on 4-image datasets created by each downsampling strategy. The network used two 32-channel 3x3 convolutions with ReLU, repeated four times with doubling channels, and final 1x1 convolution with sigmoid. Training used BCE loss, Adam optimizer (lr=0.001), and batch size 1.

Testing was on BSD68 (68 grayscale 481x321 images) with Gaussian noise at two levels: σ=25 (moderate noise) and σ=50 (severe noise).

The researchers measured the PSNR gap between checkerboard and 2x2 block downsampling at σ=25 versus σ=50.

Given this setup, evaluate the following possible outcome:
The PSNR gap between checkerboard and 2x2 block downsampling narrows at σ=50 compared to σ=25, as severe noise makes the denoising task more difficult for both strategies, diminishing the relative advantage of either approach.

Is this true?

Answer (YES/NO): YES